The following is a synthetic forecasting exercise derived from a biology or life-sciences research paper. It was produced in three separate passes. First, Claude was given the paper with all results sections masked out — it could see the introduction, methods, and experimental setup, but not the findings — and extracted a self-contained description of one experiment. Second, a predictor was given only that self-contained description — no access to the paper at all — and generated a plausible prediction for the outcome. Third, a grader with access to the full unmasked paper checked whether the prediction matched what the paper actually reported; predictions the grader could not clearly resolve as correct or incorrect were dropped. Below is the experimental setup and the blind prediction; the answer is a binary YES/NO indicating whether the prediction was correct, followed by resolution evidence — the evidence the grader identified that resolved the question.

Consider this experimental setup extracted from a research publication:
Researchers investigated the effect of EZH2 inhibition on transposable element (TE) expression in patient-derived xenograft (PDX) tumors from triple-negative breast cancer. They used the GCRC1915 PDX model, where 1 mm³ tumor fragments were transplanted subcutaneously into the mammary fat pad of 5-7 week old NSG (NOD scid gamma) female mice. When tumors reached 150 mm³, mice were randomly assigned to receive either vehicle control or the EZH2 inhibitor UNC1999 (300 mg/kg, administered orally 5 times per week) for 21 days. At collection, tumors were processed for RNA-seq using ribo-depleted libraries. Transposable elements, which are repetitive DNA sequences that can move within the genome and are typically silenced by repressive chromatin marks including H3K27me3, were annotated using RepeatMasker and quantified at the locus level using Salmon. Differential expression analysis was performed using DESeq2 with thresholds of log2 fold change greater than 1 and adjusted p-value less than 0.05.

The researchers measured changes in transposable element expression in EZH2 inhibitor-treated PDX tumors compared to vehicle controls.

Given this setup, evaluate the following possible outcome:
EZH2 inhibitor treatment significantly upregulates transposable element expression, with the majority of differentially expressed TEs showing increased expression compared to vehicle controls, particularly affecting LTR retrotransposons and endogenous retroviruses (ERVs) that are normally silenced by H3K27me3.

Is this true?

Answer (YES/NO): YES